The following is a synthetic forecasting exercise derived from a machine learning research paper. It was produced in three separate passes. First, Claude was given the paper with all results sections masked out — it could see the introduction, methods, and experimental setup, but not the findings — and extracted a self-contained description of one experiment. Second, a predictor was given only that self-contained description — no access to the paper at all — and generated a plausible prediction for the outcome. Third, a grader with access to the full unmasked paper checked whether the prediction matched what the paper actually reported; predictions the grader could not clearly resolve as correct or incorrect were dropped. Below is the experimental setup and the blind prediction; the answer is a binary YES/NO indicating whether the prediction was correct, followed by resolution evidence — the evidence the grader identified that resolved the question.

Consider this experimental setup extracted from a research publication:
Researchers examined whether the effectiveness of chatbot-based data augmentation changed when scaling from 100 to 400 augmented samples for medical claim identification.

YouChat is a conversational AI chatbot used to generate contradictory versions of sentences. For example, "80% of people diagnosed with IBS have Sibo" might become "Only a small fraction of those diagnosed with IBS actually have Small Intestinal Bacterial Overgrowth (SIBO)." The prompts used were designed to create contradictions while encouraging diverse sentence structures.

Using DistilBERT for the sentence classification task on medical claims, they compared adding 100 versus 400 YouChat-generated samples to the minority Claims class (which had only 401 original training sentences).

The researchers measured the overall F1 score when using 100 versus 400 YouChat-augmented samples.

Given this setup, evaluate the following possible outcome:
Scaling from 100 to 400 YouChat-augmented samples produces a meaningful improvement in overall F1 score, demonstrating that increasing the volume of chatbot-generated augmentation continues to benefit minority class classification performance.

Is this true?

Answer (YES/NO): NO